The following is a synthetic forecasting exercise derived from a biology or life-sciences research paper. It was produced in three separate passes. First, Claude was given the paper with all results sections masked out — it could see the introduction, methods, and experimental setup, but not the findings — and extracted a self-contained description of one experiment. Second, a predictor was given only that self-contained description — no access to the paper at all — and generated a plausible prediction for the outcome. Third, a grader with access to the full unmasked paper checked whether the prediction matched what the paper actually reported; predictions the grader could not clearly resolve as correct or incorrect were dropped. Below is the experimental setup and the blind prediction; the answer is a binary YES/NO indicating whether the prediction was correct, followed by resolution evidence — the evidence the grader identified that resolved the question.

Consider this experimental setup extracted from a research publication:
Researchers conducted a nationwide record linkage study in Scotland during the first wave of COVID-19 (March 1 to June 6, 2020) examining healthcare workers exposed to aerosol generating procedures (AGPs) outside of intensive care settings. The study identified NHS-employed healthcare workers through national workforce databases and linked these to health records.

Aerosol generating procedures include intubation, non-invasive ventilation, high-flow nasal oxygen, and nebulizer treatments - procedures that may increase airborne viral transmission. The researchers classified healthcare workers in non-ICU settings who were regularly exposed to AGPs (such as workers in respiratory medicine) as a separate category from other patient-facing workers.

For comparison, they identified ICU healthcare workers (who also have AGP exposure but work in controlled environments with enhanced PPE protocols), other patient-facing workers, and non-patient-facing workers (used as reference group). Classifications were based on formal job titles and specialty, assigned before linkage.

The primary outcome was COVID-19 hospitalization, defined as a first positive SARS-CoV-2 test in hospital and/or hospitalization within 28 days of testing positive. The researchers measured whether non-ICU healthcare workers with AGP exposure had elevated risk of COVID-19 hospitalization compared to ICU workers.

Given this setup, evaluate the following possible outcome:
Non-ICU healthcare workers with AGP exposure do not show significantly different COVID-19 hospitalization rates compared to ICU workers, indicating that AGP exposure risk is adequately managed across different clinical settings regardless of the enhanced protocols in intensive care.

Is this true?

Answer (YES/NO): YES